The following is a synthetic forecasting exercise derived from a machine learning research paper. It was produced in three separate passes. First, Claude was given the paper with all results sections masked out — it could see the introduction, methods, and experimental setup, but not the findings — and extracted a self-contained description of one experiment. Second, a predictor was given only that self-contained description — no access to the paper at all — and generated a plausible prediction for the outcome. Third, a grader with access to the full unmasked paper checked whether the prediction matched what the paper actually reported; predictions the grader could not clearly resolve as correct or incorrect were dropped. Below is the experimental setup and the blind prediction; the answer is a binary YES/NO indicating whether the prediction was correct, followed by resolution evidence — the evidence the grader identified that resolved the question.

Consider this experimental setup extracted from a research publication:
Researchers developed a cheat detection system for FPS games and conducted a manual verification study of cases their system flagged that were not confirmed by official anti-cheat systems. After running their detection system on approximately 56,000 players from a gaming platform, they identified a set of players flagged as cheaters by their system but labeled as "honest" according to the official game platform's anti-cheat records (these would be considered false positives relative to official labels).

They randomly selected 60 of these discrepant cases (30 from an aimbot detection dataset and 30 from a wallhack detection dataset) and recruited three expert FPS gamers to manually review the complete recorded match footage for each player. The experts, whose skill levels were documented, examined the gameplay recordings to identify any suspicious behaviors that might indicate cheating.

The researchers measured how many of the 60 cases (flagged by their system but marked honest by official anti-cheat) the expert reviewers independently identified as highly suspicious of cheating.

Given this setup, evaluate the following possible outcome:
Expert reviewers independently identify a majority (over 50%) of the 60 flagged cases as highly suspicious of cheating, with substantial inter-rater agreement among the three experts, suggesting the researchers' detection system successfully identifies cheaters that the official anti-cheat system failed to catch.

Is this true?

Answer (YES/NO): NO